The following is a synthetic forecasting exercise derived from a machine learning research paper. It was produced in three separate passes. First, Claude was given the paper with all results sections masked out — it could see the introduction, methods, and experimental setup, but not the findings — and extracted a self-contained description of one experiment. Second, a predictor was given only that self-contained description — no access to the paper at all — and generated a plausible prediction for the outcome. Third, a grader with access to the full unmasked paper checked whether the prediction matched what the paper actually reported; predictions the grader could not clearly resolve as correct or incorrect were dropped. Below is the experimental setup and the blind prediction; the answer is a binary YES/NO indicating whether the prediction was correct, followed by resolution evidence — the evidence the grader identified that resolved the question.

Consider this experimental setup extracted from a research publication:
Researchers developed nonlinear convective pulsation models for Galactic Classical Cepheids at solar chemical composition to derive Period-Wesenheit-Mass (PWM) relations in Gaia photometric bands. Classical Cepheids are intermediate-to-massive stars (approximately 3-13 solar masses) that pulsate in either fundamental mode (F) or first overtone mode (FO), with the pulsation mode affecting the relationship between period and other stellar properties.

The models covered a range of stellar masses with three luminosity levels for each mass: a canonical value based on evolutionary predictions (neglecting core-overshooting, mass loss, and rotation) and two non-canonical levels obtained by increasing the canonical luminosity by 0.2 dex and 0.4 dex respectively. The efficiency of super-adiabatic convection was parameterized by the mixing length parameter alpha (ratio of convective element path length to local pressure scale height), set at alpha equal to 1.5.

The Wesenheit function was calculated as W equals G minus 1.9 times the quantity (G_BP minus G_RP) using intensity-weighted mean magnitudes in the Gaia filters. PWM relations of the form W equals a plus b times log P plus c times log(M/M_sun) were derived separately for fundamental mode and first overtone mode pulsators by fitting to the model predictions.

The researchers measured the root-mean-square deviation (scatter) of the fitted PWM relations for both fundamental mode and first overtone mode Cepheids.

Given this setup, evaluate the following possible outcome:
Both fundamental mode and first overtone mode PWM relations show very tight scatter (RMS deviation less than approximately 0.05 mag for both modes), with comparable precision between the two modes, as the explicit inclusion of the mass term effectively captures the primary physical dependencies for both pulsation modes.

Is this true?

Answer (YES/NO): NO